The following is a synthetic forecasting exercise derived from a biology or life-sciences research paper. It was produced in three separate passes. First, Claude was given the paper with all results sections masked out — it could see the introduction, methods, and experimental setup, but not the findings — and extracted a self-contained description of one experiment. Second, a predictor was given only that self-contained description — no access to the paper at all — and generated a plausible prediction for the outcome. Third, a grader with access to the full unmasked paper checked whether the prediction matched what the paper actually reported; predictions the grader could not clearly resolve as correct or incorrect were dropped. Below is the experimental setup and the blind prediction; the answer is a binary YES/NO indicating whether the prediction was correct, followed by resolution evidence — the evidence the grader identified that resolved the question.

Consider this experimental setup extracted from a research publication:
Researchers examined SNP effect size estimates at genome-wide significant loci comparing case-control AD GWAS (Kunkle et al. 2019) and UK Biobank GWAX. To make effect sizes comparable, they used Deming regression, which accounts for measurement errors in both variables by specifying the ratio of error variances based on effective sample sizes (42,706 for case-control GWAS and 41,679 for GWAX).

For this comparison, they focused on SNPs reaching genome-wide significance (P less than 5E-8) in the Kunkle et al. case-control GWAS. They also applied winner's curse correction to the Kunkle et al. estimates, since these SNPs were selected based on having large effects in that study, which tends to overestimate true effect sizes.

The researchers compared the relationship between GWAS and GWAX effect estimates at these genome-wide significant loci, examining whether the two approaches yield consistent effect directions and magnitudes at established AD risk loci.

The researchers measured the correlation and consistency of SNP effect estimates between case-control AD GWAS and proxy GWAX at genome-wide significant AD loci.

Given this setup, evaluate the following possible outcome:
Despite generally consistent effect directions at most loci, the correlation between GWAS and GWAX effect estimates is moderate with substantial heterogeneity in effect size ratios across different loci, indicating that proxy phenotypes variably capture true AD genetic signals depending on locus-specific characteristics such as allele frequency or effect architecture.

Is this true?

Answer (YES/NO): NO